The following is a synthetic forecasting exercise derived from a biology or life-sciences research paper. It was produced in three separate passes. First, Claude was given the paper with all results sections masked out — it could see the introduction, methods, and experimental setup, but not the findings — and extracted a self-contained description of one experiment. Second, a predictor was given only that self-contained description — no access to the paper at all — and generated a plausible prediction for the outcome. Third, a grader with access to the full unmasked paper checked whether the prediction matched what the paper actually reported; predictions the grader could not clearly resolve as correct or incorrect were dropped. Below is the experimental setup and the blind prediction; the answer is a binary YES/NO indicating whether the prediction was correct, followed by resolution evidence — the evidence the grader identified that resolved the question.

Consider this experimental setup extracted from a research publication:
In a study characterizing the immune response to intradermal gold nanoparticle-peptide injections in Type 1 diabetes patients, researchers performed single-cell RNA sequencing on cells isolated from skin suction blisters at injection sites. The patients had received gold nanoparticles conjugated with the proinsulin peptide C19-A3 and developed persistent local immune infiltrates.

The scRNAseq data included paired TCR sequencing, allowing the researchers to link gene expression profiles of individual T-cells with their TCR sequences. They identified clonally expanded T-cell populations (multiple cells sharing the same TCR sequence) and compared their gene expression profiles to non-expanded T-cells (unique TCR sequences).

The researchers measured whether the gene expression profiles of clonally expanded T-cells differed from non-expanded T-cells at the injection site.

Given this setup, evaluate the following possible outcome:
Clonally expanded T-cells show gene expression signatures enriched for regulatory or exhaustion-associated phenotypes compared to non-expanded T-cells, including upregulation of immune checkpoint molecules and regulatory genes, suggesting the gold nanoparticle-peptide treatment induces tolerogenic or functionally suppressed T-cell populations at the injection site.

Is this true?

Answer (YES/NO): NO